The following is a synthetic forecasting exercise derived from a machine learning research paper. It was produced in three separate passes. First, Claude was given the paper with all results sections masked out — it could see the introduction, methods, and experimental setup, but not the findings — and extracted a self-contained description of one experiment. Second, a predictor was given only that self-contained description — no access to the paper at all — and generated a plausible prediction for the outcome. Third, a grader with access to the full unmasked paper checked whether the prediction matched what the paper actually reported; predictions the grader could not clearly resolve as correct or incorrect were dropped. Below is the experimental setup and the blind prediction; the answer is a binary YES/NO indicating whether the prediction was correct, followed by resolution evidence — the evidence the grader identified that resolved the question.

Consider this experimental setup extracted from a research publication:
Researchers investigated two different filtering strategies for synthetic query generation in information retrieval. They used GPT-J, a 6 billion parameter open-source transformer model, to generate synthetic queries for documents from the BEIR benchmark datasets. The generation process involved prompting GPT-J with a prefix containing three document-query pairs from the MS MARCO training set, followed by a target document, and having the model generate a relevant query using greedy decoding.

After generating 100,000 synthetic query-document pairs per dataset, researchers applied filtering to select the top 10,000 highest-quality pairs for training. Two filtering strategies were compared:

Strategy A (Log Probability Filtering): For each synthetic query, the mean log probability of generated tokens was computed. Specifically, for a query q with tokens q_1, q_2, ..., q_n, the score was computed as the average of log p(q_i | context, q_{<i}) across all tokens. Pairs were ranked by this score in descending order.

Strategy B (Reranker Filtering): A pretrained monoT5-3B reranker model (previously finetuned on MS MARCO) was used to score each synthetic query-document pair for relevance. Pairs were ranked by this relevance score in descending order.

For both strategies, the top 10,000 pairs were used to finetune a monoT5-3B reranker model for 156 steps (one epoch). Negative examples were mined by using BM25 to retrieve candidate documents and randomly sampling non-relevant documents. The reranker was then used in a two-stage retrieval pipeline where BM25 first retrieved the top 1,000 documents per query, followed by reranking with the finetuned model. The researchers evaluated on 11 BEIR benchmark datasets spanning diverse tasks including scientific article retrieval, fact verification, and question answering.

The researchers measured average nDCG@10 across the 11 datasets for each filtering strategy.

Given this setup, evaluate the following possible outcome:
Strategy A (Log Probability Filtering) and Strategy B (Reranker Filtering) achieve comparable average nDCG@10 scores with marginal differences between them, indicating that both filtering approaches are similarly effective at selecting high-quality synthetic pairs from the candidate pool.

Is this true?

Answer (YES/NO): YES